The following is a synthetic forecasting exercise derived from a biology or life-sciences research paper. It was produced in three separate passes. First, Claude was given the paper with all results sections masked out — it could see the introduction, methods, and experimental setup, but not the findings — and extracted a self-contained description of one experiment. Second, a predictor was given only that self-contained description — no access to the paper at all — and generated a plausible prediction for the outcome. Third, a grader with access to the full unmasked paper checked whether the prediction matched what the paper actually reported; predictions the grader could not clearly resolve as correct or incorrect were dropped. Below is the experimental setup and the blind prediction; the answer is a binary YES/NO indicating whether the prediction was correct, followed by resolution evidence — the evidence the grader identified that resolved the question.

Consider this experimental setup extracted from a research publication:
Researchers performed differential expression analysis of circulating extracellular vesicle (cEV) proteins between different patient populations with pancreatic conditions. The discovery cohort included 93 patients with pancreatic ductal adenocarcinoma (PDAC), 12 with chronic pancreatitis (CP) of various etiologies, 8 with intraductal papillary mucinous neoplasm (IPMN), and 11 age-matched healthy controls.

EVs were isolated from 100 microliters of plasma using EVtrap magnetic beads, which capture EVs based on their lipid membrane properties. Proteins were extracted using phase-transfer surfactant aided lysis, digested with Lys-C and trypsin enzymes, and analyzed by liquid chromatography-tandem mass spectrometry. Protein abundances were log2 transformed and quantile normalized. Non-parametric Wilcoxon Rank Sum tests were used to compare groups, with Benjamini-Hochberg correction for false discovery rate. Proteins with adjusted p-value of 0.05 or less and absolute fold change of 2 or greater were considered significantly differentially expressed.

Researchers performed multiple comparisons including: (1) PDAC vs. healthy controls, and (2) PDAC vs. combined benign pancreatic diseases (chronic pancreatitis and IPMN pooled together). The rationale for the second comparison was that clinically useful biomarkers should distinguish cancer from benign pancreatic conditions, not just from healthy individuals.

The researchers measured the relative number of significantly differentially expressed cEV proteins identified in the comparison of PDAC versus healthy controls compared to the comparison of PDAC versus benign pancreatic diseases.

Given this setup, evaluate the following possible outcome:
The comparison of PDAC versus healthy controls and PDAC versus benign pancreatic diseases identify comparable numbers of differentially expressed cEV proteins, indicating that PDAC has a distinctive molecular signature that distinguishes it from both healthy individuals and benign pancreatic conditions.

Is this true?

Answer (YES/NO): YES